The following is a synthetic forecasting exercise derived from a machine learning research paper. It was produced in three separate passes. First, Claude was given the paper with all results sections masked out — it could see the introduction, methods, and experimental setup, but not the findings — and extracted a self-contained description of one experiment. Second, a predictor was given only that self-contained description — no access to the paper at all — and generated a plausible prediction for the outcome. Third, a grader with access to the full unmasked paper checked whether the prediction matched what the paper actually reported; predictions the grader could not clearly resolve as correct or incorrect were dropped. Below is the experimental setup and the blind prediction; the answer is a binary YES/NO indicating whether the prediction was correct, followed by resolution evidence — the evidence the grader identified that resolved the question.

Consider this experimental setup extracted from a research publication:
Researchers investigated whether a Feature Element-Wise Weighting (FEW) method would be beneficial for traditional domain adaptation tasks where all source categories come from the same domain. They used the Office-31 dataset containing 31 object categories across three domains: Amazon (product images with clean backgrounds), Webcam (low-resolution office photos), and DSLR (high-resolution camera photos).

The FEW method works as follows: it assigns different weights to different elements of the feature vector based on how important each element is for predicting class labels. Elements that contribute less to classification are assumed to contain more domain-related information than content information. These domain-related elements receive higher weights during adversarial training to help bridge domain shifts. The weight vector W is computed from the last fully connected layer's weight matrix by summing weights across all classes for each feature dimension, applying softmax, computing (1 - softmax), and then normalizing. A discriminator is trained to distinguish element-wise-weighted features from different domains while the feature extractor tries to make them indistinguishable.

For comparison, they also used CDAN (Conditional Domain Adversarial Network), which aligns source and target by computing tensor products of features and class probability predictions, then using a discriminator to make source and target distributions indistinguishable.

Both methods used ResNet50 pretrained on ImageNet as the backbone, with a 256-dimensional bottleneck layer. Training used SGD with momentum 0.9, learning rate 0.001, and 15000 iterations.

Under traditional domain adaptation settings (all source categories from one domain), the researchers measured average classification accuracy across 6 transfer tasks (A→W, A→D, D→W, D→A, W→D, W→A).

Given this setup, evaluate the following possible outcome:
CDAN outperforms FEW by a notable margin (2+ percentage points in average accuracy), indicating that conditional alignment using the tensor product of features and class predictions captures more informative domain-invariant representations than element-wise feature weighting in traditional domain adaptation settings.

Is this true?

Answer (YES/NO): NO